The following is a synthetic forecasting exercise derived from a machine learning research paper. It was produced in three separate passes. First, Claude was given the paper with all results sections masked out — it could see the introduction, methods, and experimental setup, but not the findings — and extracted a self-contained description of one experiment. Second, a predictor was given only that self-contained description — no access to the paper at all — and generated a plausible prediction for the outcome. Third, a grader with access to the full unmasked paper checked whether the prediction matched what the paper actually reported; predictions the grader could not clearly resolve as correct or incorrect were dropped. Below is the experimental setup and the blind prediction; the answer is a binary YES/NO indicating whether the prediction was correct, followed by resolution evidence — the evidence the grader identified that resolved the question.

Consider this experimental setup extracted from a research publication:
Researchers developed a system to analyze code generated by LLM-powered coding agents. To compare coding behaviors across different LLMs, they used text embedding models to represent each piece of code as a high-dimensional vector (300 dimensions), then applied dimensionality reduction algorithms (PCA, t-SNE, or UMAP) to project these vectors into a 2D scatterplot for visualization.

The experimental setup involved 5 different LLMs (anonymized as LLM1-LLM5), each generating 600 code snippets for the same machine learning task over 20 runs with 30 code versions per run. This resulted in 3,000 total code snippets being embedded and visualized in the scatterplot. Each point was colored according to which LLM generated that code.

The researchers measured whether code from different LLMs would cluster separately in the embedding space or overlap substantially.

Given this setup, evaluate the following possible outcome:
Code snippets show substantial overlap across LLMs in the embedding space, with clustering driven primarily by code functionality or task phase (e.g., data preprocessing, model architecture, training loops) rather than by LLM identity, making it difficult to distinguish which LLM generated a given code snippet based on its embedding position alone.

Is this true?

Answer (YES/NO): NO